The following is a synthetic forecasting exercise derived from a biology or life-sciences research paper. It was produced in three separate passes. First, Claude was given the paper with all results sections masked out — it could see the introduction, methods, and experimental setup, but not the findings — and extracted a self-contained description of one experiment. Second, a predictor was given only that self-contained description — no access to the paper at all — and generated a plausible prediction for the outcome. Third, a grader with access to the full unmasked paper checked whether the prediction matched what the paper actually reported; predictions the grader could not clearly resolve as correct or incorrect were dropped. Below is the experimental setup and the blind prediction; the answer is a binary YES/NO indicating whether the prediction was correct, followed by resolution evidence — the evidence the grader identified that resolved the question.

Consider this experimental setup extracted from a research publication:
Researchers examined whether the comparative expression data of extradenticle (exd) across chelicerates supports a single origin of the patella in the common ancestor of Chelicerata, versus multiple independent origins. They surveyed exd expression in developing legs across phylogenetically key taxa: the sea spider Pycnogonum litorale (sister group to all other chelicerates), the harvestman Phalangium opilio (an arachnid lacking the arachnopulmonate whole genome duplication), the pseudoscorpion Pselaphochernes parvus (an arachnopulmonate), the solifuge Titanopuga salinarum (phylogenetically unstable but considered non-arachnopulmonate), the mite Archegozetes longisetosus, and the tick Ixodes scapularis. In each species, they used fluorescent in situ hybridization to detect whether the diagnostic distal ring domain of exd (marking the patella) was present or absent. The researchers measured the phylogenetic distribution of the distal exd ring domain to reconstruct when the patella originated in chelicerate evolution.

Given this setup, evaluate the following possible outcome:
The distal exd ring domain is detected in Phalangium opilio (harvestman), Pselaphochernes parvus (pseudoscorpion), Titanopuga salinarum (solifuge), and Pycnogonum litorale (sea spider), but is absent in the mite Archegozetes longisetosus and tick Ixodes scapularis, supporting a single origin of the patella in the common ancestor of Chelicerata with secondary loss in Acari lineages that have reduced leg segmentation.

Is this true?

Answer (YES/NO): NO